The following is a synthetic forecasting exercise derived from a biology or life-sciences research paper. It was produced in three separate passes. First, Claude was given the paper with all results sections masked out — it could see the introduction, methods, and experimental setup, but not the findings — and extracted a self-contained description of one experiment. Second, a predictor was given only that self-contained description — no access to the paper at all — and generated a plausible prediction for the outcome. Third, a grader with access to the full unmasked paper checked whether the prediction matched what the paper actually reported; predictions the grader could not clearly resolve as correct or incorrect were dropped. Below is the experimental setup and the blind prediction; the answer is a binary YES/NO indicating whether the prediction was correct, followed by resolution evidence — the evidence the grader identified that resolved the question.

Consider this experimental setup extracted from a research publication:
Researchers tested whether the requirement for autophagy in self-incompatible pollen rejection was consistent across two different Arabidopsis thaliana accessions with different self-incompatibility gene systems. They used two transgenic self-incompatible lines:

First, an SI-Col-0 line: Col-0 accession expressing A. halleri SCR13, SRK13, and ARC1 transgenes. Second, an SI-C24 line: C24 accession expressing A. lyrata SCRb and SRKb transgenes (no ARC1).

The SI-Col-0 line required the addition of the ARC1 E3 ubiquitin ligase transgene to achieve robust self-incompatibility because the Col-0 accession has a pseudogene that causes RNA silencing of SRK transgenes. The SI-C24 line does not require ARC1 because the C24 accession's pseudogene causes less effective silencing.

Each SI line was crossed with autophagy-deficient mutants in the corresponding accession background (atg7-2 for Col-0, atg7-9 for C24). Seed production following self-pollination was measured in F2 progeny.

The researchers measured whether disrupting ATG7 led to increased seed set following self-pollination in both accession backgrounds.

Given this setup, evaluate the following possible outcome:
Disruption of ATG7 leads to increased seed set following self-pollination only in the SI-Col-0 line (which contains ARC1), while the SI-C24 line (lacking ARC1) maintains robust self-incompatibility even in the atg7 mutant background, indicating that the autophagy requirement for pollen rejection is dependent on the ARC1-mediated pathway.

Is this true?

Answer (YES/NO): NO